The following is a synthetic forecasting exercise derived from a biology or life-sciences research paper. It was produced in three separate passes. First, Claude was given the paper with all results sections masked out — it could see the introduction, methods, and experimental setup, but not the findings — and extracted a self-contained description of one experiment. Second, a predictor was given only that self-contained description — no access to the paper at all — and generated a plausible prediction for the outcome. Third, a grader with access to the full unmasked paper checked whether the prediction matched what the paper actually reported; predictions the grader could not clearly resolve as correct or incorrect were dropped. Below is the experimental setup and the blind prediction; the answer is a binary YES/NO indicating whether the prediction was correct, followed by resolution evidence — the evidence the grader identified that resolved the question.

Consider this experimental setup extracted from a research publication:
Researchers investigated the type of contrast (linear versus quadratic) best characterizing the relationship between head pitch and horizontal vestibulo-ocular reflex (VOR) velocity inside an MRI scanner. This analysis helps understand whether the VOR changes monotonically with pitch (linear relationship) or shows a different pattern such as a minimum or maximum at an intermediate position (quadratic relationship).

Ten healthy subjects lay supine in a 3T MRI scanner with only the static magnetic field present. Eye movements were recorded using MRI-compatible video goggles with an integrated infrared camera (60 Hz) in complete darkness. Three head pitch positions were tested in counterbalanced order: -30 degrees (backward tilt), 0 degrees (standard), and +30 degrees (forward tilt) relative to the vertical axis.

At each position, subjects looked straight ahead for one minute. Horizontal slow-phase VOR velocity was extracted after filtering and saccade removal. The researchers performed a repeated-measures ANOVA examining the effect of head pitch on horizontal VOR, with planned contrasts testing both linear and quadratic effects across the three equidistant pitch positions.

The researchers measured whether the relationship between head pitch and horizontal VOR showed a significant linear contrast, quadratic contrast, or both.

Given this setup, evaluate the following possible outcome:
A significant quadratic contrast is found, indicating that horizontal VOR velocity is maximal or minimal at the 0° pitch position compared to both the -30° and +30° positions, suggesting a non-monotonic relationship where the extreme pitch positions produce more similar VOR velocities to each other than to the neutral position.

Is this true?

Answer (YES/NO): NO